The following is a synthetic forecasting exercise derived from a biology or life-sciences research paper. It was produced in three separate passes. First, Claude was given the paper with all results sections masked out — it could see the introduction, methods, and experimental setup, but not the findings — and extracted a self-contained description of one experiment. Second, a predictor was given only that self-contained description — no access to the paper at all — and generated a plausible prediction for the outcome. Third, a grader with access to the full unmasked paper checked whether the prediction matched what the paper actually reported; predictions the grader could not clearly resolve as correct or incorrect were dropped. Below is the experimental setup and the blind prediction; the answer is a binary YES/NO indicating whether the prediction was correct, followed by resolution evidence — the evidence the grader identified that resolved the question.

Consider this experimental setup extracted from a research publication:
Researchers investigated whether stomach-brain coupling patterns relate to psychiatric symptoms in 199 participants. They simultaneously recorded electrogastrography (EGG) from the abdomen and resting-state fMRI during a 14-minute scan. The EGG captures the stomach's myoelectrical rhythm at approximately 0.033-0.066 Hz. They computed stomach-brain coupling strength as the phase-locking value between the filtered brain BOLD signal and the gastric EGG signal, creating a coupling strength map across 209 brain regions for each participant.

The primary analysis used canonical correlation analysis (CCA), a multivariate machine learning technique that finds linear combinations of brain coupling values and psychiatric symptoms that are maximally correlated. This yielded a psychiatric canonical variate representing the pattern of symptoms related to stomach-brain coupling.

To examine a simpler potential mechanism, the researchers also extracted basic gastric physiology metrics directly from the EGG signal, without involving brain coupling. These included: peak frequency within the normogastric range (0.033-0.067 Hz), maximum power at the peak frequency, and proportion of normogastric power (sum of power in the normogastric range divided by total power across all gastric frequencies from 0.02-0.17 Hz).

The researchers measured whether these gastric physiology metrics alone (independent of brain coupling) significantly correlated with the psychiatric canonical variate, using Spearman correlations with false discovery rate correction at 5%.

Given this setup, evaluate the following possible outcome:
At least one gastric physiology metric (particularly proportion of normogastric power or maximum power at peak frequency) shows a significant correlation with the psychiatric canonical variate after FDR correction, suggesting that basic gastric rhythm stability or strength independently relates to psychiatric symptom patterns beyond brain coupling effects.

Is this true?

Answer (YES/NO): NO